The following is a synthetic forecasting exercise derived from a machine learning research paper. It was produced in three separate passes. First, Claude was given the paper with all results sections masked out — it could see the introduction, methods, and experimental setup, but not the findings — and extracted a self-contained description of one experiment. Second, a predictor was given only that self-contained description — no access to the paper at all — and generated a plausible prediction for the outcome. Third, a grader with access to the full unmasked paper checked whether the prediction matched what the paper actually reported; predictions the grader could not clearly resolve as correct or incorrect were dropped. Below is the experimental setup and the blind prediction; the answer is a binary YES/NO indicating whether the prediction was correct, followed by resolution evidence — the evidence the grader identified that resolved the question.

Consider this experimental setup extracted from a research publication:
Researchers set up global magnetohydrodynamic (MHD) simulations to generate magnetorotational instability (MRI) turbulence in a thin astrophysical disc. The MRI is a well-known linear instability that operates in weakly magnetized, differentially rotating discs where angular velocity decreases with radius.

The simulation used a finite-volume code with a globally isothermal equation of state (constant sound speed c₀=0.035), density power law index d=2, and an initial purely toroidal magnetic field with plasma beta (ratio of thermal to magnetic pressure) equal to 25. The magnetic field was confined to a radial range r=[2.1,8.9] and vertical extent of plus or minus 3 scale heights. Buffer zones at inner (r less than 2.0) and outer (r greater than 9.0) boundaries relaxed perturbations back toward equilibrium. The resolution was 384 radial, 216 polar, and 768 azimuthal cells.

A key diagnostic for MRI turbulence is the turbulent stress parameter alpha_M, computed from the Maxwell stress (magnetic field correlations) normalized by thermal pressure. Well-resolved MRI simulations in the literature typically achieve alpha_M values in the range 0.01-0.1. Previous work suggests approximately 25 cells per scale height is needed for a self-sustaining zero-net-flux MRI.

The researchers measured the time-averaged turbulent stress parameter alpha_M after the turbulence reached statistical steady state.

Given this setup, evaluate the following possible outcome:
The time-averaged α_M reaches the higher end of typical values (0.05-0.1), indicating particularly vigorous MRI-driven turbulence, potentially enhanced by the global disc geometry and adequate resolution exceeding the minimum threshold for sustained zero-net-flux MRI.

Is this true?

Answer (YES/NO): NO